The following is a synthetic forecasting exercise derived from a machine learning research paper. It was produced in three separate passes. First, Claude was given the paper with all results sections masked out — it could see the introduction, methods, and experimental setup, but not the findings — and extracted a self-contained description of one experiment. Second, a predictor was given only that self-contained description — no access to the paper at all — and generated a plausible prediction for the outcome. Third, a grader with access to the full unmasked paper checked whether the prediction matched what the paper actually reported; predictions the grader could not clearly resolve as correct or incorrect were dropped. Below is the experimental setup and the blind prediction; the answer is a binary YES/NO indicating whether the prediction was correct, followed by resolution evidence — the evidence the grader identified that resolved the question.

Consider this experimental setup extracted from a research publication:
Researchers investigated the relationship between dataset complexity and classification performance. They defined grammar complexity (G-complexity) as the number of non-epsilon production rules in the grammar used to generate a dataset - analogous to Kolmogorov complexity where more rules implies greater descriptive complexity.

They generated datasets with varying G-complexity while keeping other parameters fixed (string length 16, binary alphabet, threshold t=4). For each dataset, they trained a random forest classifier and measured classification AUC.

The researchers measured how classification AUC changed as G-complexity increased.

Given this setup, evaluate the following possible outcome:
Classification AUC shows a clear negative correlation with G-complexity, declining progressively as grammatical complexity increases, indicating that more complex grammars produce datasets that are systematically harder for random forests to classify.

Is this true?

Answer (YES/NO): YES